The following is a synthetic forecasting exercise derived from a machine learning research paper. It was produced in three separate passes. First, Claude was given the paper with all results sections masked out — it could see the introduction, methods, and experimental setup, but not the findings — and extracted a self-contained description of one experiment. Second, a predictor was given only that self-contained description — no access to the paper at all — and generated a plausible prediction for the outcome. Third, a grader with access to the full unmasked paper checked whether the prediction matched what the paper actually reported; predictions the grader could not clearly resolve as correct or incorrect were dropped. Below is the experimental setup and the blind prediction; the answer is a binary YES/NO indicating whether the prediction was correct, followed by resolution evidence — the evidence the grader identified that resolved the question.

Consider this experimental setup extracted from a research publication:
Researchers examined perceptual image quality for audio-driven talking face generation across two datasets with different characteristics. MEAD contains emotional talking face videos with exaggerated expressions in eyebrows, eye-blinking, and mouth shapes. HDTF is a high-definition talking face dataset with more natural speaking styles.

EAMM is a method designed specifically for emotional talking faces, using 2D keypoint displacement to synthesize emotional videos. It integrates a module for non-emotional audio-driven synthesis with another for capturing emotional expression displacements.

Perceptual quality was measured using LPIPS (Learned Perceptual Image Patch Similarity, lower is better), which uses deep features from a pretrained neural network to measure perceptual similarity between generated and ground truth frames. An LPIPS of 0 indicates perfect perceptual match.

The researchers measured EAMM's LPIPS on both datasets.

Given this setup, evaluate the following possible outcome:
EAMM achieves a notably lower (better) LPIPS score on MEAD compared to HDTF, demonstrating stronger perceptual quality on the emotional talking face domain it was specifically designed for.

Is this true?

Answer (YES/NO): NO